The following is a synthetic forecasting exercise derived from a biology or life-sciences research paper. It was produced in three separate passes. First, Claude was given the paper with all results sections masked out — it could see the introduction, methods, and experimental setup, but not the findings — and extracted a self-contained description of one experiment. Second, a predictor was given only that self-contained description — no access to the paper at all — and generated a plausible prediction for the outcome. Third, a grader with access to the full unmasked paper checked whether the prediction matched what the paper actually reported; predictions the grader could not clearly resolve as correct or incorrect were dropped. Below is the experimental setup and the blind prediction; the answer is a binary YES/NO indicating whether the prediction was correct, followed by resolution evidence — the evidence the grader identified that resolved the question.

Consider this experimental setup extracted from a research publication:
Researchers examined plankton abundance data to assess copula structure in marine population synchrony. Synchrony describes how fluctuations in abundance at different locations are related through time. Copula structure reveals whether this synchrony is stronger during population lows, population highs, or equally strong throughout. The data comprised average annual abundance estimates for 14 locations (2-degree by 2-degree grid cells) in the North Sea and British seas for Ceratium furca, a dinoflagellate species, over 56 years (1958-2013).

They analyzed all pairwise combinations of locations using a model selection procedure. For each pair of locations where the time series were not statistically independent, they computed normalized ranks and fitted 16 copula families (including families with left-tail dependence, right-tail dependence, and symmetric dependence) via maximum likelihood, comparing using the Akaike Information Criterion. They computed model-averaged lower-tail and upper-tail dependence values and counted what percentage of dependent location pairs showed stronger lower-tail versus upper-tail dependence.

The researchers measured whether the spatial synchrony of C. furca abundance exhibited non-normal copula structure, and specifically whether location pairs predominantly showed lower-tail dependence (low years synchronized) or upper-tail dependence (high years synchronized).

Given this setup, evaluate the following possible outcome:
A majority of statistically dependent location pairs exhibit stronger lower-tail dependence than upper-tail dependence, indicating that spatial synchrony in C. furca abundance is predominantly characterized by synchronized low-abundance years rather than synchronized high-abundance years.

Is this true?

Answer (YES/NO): YES